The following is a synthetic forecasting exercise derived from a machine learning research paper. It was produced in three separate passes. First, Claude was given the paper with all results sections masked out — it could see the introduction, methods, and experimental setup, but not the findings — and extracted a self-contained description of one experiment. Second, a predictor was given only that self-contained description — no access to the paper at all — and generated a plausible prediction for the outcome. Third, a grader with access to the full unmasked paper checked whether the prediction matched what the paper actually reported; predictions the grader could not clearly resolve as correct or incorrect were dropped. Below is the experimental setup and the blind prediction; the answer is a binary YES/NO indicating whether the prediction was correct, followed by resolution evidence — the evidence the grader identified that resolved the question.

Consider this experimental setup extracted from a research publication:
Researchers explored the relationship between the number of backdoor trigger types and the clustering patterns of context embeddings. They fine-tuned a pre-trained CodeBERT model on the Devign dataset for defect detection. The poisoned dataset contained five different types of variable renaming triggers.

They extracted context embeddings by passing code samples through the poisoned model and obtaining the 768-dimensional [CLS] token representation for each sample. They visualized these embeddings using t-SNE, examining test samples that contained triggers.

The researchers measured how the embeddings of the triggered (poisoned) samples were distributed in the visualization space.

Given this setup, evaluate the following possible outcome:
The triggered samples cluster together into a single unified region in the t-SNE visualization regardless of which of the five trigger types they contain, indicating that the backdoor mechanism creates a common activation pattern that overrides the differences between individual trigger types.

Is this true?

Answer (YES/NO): NO